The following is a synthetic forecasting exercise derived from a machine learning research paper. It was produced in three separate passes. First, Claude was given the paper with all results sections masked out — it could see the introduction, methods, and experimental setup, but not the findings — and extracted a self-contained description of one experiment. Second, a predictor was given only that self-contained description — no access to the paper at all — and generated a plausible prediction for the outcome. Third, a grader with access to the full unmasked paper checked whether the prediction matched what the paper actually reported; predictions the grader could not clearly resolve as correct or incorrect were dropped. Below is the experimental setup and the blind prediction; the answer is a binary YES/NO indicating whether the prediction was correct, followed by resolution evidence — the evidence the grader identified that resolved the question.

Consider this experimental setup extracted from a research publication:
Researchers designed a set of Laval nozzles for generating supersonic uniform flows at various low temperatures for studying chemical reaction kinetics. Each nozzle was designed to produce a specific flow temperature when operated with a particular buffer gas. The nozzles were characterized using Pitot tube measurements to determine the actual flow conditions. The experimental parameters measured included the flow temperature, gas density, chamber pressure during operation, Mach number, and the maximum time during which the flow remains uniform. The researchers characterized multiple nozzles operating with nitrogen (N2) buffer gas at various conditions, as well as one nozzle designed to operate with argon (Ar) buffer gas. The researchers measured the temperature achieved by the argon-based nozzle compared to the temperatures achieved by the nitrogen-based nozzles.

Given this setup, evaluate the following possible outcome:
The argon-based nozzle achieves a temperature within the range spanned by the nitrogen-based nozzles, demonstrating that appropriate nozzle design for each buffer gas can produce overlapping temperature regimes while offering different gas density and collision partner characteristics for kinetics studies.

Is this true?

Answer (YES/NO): NO